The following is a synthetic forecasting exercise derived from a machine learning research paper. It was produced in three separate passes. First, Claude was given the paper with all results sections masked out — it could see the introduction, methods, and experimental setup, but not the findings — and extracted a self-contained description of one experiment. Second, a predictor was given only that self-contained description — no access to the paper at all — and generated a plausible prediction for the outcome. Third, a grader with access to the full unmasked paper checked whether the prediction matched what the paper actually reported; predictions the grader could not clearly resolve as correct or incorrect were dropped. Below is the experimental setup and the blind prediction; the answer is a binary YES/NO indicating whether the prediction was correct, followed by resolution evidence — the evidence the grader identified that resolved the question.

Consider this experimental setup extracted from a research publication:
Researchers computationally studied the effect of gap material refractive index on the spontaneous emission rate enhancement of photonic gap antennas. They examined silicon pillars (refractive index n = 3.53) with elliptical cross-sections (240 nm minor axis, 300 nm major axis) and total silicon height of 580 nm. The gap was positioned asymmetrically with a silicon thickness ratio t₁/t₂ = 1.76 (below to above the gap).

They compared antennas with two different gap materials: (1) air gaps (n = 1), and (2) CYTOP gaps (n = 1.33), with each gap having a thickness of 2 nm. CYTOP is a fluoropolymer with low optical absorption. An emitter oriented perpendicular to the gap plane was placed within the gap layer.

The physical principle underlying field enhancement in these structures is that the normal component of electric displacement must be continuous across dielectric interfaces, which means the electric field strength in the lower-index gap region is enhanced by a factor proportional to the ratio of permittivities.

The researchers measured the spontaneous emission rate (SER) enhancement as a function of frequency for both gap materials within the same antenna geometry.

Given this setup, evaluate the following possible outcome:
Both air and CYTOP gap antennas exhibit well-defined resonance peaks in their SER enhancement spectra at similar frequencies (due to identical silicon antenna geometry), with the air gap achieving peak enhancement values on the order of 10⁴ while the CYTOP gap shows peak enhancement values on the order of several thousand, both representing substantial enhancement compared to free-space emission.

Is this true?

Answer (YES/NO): NO